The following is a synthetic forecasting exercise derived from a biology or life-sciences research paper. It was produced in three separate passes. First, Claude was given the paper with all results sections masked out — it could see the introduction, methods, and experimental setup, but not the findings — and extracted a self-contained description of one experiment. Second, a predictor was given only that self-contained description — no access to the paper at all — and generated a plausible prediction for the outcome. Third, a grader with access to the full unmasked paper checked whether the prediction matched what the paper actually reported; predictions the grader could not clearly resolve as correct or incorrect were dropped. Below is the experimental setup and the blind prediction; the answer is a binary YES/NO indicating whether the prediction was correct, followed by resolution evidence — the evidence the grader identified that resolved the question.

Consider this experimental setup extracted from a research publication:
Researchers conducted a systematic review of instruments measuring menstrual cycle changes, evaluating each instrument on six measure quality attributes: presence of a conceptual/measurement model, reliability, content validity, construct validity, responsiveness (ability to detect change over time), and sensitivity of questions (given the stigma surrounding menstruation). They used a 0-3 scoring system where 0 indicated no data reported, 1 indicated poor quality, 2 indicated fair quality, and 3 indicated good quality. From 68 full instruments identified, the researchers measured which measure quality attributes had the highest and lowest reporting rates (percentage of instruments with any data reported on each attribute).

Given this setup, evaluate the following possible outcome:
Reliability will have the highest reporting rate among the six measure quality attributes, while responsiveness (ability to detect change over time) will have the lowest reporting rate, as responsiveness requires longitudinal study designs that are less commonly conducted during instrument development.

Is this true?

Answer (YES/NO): NO